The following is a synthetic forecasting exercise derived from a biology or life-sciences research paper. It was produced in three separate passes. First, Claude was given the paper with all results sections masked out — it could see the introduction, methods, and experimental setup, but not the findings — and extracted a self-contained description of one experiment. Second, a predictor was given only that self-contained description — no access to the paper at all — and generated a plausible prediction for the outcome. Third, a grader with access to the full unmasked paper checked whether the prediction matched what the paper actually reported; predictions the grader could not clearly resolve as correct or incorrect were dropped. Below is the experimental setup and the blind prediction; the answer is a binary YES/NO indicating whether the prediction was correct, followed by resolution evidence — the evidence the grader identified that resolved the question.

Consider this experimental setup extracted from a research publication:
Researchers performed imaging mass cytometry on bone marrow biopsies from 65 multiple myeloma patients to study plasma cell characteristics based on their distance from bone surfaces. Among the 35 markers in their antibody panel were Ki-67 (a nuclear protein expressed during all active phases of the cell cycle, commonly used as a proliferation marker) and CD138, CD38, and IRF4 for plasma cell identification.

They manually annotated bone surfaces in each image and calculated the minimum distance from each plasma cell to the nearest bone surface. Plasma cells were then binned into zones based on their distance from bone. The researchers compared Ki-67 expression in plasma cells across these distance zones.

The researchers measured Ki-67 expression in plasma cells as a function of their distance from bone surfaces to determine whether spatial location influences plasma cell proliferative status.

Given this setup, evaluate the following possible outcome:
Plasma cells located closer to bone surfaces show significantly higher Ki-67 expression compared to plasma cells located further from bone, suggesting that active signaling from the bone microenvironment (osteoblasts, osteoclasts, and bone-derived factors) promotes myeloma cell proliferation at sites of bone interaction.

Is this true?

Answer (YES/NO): NO